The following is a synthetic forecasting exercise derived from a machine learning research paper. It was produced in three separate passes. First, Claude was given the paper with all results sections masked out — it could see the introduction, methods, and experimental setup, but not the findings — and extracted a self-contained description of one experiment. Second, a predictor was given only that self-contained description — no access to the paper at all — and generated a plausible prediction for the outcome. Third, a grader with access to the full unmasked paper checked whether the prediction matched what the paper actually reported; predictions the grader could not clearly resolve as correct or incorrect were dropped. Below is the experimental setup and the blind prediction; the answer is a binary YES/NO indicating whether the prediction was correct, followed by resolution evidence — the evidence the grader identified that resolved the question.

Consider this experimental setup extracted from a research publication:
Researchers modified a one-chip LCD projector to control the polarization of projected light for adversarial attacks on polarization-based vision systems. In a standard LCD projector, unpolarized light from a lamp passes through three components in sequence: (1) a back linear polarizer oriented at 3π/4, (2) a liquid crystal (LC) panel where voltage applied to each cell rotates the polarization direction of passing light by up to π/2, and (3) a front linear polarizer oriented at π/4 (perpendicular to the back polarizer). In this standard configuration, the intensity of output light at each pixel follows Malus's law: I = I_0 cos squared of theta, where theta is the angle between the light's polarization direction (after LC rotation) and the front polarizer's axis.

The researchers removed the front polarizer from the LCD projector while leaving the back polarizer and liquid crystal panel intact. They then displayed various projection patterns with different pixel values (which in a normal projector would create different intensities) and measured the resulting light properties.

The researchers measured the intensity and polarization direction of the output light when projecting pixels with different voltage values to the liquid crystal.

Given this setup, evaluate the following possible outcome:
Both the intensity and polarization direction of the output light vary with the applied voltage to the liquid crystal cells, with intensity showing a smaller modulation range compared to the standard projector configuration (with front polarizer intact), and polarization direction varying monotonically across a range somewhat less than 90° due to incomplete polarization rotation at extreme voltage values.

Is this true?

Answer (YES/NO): NO